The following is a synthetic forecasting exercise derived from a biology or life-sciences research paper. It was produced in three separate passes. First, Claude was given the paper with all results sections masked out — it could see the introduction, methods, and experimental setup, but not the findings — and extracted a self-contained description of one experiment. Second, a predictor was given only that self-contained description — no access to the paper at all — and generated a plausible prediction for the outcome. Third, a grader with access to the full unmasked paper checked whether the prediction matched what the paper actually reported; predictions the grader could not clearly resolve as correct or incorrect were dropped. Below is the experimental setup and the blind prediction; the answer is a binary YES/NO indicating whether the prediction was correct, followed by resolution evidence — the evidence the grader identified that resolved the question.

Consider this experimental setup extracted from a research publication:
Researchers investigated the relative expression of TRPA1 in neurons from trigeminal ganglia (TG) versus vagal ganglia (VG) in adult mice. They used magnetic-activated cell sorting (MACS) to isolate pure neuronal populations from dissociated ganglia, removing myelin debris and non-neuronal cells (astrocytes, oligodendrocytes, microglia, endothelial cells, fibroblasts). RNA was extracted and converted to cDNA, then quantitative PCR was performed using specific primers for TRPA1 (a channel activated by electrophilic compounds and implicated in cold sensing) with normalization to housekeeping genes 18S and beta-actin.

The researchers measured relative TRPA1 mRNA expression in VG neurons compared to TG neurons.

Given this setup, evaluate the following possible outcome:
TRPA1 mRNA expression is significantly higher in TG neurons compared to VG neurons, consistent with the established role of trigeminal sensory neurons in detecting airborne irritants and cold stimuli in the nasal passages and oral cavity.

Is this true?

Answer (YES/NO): NO